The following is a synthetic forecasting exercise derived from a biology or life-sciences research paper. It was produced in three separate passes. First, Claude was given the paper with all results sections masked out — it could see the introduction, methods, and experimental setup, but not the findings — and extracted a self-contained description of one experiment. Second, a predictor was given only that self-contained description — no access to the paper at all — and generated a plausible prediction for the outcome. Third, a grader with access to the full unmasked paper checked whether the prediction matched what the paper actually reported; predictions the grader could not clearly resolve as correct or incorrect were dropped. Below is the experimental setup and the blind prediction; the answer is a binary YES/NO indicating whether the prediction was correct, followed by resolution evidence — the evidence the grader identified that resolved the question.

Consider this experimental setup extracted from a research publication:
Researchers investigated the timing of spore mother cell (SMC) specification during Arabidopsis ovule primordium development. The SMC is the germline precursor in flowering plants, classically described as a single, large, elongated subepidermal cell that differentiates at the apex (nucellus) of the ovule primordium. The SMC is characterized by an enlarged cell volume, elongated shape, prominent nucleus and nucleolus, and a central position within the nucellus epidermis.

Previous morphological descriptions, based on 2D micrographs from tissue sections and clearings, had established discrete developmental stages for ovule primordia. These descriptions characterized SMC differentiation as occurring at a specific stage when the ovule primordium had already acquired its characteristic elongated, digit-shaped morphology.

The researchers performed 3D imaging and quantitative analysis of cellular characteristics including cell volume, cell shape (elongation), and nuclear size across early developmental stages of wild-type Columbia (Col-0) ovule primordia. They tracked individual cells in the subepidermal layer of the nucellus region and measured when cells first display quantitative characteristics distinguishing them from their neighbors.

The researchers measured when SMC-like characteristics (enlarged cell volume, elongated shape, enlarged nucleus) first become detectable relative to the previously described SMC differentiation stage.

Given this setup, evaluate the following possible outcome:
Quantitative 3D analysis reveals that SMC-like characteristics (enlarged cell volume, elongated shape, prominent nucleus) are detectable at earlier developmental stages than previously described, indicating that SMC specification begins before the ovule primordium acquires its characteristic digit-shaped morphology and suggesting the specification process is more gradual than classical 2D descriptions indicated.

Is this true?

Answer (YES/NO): YES